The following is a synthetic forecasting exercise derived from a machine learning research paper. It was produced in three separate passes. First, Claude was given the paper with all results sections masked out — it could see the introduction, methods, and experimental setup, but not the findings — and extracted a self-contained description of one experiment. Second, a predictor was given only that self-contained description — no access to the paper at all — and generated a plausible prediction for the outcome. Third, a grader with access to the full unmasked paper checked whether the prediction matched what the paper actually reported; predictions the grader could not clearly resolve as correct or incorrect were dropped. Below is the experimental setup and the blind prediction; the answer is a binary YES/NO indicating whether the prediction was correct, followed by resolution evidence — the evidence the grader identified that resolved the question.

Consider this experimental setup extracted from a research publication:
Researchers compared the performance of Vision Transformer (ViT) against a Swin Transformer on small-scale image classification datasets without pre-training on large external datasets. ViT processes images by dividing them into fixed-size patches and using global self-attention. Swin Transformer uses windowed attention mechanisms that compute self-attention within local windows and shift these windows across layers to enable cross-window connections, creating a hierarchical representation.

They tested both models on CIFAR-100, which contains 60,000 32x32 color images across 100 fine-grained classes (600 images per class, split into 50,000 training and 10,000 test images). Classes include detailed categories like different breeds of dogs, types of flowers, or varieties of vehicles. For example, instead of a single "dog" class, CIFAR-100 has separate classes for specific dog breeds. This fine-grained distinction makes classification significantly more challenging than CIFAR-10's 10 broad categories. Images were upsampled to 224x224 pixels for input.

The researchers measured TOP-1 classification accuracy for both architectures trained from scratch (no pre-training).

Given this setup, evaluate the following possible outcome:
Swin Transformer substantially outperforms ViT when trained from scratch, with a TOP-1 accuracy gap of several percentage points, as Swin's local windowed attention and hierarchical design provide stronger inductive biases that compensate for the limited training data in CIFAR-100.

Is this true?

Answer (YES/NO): YES